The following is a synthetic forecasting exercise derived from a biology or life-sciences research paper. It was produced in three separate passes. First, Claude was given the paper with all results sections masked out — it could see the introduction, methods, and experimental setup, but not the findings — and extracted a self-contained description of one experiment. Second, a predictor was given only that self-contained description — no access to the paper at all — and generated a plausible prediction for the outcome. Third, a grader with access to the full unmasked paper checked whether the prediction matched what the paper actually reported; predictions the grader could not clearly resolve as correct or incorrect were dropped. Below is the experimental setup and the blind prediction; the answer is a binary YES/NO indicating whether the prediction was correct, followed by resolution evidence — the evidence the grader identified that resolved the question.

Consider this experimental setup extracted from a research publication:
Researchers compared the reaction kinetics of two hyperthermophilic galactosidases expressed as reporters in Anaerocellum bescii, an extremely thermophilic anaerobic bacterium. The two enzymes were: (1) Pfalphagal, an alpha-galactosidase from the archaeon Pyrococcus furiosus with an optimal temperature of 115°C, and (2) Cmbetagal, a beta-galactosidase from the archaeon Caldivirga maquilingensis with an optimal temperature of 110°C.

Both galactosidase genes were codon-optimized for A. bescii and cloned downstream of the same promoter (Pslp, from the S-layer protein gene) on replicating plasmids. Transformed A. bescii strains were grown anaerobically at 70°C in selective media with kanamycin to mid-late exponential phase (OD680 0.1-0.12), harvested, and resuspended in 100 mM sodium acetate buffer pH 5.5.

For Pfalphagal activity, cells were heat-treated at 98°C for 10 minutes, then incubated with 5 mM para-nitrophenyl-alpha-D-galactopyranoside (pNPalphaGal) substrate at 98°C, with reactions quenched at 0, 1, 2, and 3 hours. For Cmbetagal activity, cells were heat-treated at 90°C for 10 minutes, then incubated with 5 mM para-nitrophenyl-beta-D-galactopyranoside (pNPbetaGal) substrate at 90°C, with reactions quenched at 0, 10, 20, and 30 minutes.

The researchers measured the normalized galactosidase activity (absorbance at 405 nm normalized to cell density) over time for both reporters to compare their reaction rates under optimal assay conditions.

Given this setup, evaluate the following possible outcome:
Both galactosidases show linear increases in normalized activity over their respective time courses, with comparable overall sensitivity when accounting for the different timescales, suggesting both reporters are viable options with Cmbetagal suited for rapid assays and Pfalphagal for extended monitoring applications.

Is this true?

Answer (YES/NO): NO